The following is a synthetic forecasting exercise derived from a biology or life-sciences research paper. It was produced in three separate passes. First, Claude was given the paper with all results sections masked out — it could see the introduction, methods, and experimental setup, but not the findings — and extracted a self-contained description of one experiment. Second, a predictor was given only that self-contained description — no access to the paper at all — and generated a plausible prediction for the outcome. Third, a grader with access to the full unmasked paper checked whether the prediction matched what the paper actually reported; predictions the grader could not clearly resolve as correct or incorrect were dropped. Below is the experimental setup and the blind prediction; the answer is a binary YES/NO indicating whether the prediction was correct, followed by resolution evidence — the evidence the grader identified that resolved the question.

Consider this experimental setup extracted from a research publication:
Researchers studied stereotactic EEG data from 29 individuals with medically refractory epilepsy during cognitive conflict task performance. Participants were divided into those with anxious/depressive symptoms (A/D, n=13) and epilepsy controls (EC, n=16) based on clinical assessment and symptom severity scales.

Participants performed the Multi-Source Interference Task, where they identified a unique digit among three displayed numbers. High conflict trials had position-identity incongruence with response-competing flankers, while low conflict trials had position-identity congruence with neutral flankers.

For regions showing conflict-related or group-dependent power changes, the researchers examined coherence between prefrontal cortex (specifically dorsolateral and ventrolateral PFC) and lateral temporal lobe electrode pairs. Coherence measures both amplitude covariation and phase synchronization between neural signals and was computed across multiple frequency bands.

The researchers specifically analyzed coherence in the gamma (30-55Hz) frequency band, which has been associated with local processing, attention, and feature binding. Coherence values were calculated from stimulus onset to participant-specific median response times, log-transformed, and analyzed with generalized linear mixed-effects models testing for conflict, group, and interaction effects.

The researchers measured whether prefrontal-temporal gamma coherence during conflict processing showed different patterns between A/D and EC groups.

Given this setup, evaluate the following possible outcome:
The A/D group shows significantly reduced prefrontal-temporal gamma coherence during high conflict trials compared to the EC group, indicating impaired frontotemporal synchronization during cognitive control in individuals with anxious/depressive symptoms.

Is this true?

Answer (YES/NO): NO